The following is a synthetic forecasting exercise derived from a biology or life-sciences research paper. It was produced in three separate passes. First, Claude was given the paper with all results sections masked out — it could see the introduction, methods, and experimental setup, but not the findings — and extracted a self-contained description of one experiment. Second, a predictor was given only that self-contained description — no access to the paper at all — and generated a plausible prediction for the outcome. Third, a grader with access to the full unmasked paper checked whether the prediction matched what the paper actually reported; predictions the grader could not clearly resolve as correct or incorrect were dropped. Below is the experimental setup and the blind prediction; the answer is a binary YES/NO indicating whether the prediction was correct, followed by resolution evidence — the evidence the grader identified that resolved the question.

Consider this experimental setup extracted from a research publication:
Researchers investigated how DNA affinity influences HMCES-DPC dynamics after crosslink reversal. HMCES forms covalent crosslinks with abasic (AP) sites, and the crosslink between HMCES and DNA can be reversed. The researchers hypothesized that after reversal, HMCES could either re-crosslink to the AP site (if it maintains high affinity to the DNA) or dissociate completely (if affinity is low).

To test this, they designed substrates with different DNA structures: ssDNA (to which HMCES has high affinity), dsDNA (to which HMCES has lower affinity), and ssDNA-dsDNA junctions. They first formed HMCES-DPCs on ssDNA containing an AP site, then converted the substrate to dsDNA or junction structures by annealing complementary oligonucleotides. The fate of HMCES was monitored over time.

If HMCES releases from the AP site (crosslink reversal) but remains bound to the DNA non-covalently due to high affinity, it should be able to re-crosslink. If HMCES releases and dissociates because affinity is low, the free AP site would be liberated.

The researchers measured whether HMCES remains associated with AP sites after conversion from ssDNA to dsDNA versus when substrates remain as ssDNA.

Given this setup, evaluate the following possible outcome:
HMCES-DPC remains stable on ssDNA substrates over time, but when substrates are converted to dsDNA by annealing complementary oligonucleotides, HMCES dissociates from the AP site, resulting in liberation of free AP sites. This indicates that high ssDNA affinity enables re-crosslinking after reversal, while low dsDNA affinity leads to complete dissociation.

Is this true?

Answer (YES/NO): YES